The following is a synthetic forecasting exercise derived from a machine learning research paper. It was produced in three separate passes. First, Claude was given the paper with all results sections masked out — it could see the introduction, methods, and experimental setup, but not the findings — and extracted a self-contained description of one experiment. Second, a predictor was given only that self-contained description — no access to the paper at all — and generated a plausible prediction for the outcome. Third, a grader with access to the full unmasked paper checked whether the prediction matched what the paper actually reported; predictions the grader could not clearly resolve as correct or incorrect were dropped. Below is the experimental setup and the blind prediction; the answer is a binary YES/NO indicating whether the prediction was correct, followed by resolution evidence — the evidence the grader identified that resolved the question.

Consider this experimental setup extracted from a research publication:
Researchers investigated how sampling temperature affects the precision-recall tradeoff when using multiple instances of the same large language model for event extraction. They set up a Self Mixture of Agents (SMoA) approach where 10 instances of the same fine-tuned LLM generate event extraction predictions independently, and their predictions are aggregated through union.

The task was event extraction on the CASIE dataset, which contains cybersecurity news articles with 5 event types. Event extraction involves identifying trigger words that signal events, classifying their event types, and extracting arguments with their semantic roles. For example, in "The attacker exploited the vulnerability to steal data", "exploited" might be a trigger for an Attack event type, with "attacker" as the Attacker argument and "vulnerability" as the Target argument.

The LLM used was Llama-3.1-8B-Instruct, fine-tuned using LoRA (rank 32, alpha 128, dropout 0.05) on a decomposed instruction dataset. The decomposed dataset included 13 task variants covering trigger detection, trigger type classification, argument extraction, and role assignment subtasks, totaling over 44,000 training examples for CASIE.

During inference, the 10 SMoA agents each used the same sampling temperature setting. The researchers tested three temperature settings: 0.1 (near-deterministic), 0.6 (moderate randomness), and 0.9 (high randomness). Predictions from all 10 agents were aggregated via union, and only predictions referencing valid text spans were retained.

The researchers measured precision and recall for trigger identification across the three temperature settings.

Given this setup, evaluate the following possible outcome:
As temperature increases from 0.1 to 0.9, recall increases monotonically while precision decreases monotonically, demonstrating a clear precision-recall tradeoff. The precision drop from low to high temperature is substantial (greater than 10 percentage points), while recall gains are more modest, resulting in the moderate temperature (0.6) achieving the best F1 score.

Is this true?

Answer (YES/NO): NO